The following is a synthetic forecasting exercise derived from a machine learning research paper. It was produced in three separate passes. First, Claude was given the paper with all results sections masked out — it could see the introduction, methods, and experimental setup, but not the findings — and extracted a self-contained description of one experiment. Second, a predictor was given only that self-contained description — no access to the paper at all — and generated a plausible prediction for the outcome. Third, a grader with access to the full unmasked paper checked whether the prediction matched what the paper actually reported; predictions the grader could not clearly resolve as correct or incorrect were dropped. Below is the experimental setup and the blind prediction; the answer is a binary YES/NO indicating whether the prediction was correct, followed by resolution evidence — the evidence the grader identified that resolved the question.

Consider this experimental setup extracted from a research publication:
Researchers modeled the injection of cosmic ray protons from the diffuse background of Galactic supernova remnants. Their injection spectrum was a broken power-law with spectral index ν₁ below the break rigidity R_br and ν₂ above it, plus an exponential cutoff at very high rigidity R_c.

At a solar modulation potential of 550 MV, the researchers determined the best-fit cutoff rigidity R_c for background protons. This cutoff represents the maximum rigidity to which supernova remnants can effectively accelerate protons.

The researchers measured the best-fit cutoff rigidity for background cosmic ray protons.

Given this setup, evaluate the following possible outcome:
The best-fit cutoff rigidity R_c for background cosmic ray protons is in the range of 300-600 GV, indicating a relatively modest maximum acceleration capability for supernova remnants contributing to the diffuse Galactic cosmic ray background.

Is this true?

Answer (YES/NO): NO